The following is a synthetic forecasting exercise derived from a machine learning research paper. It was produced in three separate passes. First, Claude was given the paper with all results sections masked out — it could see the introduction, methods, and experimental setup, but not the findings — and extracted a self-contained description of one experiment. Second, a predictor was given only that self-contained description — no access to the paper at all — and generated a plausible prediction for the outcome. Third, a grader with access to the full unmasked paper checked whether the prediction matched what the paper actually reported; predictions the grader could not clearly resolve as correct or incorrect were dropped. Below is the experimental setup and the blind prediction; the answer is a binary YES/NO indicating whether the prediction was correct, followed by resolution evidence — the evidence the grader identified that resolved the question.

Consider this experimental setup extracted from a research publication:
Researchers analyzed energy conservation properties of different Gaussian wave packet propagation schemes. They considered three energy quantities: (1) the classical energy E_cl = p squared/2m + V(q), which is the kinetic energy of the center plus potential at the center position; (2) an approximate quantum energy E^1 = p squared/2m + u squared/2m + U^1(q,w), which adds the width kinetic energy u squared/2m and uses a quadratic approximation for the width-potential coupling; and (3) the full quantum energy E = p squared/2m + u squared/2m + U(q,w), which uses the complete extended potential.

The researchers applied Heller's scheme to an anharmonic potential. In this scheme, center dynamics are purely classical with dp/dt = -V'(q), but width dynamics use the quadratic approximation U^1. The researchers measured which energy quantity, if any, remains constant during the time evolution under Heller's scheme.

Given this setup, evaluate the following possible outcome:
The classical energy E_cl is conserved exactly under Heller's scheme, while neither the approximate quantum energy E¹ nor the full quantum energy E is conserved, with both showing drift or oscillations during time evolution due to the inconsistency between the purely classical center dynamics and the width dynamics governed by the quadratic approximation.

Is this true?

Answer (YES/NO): YES